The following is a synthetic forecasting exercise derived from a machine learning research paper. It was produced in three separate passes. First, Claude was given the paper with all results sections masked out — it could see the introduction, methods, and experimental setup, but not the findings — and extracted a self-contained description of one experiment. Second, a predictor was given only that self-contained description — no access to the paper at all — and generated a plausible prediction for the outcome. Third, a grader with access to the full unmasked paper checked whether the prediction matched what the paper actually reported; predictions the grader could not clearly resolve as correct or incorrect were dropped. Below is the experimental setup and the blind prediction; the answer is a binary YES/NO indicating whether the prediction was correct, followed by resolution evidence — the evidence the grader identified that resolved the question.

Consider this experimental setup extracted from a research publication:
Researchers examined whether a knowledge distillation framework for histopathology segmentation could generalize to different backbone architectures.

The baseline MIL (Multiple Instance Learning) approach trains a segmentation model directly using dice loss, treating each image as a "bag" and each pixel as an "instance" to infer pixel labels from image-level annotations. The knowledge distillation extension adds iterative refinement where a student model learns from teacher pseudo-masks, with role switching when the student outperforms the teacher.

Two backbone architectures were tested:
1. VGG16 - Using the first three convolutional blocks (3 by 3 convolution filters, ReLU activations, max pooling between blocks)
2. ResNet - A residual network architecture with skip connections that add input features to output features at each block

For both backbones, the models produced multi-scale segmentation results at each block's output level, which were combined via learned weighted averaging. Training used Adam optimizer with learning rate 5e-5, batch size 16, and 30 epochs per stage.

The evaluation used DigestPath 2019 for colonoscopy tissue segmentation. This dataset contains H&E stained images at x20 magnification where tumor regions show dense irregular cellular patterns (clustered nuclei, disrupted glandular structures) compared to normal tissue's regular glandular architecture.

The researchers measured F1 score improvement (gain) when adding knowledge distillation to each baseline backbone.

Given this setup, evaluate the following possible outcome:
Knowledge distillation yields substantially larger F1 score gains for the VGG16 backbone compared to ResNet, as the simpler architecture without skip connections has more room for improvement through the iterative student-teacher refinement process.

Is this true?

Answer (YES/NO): NO